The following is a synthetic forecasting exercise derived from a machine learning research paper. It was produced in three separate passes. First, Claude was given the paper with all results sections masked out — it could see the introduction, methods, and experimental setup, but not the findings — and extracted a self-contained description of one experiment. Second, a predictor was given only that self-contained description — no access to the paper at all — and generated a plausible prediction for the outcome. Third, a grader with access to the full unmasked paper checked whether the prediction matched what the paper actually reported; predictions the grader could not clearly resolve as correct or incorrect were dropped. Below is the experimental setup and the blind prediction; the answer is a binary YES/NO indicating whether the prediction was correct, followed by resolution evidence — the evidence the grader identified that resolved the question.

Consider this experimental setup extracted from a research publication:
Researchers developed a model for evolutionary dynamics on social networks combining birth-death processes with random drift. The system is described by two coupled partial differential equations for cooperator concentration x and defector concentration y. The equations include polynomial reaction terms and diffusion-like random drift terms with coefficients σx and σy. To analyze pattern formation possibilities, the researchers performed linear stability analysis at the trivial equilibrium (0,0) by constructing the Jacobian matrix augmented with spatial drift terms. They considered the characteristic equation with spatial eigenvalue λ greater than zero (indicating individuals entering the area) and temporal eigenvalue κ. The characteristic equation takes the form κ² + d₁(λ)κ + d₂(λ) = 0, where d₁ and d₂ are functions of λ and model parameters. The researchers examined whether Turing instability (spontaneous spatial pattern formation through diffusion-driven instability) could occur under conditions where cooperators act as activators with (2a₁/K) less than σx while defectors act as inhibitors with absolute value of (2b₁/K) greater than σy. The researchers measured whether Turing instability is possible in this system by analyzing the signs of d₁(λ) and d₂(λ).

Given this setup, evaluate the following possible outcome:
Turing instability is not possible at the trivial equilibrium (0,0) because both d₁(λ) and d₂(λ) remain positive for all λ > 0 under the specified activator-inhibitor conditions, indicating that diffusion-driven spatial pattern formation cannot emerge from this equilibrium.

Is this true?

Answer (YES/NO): YES